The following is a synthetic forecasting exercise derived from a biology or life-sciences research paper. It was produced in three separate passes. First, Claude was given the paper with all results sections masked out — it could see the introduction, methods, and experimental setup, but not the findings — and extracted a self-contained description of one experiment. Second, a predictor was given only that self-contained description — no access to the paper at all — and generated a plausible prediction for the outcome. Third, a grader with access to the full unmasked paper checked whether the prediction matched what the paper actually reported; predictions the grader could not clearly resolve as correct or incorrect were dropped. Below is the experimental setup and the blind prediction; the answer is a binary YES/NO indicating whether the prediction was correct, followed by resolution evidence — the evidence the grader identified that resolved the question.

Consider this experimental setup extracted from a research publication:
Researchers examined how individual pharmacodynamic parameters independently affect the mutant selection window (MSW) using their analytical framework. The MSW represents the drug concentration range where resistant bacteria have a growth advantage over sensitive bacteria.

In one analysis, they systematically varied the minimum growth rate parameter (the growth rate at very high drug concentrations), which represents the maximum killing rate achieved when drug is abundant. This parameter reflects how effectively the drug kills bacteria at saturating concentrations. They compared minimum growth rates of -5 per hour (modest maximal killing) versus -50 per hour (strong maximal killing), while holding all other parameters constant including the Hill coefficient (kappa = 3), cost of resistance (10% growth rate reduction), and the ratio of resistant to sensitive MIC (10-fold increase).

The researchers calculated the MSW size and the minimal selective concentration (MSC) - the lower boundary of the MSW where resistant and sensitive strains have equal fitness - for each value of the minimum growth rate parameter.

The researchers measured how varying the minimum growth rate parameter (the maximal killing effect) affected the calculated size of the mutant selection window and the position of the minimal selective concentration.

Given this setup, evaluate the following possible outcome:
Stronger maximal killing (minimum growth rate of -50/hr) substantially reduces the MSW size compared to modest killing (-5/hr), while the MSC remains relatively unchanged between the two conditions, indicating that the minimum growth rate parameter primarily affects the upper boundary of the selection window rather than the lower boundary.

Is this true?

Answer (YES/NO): NO